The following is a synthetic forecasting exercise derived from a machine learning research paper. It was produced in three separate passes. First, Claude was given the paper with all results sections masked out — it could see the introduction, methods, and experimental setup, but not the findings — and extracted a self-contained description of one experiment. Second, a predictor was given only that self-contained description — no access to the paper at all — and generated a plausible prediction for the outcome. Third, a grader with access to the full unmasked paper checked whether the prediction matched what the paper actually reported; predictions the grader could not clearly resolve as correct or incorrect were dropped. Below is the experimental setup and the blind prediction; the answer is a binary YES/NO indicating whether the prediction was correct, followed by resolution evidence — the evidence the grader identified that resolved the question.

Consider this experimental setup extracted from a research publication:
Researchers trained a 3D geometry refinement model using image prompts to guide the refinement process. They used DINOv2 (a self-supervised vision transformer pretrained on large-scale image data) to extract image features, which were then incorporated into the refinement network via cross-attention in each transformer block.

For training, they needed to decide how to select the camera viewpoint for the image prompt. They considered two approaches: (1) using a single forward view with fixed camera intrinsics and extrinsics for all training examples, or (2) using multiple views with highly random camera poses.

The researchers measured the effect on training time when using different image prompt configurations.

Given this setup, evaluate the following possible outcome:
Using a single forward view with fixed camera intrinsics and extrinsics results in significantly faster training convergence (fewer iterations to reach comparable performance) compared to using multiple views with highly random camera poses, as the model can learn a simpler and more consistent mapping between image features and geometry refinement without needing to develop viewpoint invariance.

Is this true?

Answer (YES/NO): YES